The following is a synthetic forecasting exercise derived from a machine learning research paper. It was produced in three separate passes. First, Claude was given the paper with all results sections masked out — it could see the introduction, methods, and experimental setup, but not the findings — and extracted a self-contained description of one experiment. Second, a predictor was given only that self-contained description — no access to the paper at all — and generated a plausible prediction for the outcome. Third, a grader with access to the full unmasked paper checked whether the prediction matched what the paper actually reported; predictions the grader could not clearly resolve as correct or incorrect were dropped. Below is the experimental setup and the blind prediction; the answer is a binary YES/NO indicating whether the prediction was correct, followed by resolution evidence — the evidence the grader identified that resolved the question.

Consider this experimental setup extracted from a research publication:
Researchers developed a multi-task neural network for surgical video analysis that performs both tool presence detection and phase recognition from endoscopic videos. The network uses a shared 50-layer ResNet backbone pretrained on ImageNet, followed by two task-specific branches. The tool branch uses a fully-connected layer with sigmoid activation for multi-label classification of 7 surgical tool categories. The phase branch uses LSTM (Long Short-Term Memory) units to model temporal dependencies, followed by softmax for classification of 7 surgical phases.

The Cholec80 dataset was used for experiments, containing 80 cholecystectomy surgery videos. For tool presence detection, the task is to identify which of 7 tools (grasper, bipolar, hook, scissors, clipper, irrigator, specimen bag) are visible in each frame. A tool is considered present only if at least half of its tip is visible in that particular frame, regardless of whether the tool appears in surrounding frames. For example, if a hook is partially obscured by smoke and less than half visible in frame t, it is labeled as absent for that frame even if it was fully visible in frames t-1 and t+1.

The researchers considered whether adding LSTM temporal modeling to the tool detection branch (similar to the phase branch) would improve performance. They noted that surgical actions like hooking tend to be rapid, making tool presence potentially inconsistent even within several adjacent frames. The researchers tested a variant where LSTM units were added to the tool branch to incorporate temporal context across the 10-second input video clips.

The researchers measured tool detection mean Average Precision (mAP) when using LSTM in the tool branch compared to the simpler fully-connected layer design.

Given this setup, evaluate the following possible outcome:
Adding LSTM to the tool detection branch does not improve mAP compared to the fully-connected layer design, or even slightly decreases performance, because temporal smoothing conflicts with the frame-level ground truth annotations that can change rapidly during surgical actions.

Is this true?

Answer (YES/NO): YES